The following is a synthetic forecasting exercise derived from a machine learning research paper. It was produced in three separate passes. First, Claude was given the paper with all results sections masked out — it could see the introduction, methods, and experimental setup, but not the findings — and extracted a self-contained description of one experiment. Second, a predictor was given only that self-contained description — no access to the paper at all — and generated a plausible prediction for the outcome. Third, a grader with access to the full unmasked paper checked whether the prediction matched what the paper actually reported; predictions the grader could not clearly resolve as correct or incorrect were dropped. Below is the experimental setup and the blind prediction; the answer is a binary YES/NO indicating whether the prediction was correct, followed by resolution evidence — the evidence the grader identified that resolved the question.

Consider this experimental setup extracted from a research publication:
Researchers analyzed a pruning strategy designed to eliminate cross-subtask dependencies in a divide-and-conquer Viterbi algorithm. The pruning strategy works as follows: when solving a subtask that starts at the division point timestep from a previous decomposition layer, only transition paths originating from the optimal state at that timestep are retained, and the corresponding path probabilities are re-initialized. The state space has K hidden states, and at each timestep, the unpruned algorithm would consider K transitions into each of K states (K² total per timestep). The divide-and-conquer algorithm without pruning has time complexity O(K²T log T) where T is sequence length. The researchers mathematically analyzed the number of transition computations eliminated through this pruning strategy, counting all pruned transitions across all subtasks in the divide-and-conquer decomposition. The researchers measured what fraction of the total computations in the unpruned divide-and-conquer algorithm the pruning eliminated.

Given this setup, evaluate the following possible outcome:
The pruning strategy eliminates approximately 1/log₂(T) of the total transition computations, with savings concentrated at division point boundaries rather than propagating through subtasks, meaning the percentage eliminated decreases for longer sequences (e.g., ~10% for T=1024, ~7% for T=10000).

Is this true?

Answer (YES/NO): NO